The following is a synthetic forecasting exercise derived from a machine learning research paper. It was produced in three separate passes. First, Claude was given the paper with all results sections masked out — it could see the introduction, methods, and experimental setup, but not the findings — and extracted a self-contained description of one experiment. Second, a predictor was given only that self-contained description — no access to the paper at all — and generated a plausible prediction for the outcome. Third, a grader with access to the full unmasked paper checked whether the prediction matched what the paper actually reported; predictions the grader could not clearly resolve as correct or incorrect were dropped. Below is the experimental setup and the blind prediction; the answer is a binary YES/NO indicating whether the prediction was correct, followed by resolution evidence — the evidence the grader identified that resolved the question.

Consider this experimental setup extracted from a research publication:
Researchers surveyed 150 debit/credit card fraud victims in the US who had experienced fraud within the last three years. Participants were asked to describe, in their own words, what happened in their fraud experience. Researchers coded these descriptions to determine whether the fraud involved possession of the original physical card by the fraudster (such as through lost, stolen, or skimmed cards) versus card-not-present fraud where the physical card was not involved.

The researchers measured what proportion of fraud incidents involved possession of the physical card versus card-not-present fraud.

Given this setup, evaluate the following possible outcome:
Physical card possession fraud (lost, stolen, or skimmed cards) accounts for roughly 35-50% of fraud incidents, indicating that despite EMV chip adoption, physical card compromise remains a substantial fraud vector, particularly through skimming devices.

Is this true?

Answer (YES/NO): NO